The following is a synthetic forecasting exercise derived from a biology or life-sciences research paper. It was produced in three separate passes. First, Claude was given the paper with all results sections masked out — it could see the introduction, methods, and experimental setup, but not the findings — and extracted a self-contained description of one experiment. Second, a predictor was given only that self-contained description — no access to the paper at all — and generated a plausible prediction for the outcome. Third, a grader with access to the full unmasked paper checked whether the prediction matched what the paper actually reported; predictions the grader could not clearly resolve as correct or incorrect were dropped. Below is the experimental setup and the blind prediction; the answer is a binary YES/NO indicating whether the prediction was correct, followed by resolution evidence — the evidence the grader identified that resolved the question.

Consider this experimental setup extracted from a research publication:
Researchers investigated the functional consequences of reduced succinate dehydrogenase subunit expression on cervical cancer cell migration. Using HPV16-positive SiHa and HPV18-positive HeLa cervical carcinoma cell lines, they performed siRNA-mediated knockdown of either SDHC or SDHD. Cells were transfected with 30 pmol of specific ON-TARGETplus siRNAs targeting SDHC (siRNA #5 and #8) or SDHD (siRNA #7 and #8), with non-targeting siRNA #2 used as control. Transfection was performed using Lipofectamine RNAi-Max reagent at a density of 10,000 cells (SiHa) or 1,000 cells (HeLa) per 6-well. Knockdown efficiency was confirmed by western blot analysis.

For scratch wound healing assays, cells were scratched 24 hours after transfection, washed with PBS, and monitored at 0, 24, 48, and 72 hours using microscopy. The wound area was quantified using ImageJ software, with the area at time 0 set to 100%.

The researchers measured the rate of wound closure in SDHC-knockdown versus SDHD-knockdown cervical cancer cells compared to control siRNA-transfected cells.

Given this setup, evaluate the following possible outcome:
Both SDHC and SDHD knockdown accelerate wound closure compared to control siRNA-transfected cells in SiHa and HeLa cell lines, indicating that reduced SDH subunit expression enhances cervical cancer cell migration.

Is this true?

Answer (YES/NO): NO